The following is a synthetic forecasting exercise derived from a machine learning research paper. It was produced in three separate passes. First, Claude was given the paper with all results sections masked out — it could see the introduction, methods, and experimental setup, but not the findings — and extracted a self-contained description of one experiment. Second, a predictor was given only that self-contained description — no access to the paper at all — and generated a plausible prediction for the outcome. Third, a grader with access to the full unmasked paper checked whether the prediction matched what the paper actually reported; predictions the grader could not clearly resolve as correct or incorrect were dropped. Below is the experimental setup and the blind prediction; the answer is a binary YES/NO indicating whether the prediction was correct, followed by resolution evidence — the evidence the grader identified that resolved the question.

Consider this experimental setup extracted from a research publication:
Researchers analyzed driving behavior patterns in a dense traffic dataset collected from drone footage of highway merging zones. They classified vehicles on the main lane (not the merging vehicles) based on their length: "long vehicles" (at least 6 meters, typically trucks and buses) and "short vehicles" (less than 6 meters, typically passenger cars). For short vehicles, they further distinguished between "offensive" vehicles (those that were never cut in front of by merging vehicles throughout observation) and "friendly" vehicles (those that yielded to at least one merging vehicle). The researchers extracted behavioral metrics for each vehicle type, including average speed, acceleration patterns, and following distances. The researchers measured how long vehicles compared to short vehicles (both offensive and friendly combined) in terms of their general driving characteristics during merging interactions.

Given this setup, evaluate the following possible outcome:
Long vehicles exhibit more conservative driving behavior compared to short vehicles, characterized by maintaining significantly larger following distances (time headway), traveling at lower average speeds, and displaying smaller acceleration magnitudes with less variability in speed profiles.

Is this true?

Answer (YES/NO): YES